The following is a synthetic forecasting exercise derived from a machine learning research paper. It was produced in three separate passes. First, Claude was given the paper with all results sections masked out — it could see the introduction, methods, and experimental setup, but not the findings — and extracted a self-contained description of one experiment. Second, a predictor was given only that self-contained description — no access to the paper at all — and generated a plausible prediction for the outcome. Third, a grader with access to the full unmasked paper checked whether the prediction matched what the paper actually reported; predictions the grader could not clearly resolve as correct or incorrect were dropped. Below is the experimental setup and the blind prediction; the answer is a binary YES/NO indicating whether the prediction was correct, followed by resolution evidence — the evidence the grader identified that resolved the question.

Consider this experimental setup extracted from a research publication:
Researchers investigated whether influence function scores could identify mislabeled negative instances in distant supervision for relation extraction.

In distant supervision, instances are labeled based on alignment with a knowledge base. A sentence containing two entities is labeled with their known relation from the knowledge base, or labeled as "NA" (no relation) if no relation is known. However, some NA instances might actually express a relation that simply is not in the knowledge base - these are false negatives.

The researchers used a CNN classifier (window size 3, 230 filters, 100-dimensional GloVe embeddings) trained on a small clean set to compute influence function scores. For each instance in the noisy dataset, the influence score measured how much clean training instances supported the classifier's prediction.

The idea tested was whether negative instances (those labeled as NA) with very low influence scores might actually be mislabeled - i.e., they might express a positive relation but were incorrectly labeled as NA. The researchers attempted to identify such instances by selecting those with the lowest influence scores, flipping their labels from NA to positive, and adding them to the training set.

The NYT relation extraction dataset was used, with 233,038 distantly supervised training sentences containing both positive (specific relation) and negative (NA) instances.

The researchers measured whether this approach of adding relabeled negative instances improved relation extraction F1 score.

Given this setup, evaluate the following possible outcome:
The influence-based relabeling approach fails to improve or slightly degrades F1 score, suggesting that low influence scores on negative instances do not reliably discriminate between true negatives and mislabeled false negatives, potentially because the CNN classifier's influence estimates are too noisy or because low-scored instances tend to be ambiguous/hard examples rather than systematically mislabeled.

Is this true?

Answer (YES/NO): YES